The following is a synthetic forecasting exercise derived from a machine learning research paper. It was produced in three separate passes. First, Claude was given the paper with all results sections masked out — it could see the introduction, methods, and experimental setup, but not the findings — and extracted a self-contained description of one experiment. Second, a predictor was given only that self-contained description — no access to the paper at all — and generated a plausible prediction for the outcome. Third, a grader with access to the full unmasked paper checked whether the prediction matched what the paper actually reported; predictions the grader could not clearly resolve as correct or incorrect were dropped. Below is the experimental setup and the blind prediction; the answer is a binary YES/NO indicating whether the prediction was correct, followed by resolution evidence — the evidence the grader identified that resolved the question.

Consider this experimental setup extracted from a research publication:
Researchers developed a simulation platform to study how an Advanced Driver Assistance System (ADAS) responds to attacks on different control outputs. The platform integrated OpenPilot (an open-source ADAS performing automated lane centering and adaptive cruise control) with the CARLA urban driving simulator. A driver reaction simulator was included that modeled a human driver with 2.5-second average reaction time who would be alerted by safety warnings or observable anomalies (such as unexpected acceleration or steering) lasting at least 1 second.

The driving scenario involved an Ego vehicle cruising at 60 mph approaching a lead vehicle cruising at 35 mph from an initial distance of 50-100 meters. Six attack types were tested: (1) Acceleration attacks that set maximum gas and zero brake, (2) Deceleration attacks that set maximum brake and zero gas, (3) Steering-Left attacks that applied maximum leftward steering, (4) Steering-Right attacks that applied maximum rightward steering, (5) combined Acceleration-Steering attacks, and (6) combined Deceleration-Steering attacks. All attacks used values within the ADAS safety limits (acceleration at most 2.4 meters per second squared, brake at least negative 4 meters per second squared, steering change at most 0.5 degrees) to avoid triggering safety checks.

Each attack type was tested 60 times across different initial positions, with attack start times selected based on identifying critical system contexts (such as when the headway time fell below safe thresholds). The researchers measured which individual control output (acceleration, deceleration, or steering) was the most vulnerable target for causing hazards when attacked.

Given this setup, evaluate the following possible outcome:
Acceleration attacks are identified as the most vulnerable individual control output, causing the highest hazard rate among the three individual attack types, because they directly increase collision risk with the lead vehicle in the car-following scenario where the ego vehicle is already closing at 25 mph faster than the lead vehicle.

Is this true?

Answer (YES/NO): NO